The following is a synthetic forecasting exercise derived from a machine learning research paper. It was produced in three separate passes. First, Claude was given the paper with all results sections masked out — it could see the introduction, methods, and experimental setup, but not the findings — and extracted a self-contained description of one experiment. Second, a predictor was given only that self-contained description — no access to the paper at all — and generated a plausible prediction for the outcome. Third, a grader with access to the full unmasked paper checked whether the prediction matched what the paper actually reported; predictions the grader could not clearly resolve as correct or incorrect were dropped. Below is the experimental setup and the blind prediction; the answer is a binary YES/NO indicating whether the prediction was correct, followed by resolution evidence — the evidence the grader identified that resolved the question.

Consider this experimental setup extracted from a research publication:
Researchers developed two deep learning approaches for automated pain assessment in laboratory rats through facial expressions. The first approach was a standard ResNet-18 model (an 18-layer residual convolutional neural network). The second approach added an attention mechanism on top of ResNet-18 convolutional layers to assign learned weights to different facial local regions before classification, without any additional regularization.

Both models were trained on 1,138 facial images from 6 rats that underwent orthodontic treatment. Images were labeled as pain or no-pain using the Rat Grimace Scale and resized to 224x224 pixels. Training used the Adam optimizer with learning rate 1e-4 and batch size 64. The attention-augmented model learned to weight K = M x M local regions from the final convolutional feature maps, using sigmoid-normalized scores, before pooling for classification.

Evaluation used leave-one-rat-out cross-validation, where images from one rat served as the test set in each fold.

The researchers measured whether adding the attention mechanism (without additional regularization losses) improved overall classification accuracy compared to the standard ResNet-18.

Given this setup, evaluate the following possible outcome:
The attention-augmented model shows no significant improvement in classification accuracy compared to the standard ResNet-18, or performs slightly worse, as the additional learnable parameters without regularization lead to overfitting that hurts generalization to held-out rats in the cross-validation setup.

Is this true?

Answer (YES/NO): YES